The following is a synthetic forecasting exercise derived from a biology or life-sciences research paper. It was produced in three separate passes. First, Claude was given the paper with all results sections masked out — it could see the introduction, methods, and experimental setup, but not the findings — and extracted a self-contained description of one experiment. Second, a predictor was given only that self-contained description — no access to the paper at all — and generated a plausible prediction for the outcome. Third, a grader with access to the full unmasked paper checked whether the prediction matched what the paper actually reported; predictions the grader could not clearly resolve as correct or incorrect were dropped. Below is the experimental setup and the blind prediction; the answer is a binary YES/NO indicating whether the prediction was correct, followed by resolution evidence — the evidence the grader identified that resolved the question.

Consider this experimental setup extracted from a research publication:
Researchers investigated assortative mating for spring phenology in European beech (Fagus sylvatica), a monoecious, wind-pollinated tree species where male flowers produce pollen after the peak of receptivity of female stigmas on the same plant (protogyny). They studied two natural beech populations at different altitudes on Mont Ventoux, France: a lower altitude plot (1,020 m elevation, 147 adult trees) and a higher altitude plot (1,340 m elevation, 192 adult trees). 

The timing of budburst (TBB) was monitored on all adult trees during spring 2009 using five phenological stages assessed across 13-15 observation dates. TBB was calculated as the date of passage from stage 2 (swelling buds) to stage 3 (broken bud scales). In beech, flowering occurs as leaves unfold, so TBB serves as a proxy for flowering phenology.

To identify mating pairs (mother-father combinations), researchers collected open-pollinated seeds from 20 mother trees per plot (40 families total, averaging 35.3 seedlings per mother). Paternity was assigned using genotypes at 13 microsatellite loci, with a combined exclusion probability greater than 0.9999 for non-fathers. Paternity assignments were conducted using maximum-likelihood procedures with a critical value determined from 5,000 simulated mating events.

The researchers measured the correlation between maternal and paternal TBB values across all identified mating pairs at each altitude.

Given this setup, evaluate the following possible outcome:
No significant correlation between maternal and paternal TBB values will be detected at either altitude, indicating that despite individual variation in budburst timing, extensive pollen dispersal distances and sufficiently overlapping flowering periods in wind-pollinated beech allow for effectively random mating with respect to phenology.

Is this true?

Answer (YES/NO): NO